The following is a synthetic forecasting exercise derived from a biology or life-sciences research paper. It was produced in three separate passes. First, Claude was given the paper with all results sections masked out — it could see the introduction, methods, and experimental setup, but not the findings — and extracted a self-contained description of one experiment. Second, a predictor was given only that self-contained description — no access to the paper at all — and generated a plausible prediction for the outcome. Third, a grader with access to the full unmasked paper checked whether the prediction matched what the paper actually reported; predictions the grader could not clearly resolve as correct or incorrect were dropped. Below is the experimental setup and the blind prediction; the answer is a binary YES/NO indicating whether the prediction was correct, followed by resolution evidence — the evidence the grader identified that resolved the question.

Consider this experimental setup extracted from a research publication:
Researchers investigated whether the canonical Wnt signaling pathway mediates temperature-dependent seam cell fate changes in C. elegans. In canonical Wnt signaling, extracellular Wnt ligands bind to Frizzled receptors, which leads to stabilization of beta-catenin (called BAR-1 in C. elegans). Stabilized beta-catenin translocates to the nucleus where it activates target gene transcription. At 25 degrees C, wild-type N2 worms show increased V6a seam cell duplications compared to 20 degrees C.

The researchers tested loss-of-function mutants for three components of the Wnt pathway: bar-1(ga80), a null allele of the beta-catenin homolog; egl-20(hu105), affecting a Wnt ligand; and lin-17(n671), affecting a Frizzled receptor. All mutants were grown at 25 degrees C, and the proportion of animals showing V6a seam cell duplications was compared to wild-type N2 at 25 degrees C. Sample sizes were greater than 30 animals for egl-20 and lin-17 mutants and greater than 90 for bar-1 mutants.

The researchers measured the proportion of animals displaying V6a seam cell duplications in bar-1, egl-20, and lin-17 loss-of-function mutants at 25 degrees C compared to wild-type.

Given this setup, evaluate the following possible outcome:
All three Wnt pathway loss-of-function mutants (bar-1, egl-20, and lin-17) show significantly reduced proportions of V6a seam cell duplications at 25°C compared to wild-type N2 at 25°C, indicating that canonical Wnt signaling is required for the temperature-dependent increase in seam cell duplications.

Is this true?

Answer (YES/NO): NO